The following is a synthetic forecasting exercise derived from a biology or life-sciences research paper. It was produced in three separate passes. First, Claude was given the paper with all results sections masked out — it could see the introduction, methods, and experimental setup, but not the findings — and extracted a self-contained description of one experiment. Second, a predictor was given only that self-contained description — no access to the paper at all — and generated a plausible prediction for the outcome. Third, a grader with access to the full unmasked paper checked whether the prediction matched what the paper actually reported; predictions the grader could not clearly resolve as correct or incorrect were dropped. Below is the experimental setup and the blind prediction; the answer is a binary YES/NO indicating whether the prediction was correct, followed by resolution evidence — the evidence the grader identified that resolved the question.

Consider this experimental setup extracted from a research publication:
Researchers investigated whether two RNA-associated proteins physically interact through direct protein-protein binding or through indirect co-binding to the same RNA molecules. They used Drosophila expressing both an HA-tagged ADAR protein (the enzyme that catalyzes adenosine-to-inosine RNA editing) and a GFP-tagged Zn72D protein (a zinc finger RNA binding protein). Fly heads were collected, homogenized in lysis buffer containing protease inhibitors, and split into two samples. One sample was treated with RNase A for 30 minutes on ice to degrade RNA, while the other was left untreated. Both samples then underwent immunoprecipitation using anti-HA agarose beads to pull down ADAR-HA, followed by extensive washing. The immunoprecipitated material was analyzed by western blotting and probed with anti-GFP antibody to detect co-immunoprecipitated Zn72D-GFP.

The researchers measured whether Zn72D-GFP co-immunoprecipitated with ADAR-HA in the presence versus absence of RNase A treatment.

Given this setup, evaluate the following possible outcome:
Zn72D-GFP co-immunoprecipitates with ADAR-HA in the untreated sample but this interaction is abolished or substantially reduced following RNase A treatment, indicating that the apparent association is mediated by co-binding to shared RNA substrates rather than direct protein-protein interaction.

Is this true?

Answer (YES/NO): YES